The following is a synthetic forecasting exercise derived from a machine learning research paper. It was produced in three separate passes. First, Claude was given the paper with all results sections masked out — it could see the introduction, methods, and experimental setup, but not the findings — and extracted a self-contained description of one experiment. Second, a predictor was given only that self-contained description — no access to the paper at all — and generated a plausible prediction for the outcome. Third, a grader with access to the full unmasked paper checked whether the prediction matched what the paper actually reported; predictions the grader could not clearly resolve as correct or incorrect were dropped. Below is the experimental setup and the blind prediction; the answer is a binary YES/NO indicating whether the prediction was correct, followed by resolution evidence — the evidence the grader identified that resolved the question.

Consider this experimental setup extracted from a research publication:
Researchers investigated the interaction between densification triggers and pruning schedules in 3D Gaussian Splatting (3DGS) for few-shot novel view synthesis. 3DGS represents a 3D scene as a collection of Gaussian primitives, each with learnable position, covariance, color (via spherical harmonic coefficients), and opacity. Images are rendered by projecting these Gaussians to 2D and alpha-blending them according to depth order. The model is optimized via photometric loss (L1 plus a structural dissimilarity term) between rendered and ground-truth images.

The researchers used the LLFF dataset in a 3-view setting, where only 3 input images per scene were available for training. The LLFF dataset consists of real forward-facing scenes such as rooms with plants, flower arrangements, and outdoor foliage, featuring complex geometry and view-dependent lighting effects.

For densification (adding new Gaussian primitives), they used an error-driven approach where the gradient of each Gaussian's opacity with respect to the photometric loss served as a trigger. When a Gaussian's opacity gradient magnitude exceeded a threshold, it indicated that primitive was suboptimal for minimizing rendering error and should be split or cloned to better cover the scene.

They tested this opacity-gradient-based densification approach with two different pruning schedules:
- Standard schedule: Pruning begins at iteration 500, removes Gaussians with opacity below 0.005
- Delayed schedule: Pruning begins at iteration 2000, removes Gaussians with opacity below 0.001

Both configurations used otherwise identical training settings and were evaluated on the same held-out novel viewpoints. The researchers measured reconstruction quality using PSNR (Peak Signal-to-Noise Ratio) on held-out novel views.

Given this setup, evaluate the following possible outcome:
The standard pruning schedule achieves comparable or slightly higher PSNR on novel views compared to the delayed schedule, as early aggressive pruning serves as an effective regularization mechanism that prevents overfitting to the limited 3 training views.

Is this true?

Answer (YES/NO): NO